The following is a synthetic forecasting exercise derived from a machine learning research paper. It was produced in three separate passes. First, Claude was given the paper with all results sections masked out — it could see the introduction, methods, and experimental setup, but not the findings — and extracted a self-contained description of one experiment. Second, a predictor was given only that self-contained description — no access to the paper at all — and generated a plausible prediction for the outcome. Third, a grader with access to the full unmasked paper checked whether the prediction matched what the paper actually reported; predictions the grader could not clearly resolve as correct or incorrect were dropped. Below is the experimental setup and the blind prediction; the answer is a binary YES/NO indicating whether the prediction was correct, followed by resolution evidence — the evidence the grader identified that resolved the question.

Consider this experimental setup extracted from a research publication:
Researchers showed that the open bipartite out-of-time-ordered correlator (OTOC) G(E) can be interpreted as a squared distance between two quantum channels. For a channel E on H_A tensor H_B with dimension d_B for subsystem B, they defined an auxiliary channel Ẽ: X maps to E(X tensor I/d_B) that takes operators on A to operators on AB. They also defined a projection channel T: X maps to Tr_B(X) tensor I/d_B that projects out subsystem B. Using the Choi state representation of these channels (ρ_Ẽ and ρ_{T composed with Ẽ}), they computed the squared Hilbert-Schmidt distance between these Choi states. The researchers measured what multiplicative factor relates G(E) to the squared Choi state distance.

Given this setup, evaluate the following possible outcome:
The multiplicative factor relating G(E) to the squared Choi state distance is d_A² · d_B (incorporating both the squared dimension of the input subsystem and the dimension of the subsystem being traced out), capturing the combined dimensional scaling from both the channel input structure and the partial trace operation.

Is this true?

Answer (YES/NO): NO